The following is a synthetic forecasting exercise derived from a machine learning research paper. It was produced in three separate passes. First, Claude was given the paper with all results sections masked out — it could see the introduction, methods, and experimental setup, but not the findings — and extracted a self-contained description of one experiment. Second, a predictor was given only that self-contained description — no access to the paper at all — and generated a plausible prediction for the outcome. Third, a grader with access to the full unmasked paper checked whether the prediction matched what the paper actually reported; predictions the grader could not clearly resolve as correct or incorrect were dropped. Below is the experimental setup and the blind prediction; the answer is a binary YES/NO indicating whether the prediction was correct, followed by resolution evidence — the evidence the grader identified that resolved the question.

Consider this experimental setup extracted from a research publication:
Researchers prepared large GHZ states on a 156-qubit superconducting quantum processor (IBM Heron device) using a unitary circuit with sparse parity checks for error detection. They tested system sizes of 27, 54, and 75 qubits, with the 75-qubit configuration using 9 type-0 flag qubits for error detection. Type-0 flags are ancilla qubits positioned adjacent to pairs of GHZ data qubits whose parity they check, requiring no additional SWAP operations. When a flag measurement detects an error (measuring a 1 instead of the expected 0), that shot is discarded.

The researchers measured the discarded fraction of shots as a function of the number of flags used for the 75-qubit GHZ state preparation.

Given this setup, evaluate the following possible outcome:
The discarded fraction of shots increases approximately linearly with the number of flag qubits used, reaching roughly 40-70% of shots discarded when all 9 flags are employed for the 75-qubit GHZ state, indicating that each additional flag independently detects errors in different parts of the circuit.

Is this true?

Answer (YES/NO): NO